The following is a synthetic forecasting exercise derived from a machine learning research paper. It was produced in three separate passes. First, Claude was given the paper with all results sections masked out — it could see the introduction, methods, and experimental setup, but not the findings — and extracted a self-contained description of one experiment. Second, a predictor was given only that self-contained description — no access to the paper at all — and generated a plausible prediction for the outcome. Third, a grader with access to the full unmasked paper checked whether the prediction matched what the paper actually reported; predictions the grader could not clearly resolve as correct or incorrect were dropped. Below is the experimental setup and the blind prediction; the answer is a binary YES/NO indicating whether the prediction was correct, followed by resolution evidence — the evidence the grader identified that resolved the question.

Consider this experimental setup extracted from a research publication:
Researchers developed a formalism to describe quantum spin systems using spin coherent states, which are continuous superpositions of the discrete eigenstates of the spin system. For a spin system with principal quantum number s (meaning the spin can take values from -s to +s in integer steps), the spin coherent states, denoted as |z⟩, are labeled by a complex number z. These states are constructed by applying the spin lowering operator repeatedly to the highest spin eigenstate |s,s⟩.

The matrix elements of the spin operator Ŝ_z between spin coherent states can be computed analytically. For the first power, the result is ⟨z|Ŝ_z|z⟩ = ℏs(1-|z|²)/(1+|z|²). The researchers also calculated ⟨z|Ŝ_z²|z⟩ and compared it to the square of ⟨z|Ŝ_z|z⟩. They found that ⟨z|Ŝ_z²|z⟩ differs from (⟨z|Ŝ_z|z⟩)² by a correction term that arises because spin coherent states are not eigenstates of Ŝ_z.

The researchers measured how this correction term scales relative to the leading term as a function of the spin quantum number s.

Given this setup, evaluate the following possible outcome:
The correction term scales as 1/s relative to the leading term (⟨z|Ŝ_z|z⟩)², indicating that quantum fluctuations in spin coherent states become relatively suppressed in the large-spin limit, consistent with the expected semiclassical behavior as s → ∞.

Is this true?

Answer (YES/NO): YES